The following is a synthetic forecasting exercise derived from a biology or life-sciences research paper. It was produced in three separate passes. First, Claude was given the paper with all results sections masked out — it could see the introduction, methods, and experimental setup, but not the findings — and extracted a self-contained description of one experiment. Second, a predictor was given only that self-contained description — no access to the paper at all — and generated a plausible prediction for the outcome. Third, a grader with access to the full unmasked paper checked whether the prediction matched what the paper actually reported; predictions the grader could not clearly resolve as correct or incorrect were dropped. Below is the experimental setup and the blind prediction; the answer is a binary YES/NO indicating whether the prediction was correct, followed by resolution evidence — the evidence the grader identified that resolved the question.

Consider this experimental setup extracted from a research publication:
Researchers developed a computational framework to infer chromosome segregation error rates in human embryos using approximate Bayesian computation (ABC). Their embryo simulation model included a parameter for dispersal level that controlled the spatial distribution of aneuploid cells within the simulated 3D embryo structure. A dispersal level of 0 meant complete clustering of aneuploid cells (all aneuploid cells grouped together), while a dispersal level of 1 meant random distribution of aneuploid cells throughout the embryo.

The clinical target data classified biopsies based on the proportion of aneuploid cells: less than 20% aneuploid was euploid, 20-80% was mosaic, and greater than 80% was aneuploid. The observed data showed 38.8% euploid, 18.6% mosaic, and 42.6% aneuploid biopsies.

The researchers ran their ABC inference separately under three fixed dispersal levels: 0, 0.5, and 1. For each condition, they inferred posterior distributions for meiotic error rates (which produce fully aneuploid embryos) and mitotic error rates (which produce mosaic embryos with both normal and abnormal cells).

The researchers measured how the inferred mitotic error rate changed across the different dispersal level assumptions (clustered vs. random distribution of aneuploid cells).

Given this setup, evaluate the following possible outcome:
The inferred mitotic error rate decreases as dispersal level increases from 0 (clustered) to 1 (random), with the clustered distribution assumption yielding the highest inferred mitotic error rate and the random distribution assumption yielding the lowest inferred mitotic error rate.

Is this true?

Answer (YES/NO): YES